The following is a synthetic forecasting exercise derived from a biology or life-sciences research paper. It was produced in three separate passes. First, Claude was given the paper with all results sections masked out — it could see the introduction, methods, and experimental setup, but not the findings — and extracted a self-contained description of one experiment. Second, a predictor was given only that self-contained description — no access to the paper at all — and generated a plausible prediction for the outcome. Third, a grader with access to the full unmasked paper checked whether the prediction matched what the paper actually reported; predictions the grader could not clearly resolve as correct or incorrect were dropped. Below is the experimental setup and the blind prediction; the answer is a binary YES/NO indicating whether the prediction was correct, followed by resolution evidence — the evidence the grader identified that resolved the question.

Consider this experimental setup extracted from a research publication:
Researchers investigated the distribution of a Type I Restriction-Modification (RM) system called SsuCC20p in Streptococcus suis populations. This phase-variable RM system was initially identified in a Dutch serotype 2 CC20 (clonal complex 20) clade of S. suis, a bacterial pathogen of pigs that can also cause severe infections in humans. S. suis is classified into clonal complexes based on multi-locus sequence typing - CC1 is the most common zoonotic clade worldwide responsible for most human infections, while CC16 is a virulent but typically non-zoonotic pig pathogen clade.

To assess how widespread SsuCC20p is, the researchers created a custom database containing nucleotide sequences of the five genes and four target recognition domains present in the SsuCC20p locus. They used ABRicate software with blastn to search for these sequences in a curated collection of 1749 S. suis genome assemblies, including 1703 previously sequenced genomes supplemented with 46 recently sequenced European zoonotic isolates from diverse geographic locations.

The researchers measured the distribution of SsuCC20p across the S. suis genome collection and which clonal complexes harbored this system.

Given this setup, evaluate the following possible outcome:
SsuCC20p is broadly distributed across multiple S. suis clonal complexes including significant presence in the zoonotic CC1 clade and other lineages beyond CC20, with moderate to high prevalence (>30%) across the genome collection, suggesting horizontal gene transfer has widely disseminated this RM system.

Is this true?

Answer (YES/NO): NO